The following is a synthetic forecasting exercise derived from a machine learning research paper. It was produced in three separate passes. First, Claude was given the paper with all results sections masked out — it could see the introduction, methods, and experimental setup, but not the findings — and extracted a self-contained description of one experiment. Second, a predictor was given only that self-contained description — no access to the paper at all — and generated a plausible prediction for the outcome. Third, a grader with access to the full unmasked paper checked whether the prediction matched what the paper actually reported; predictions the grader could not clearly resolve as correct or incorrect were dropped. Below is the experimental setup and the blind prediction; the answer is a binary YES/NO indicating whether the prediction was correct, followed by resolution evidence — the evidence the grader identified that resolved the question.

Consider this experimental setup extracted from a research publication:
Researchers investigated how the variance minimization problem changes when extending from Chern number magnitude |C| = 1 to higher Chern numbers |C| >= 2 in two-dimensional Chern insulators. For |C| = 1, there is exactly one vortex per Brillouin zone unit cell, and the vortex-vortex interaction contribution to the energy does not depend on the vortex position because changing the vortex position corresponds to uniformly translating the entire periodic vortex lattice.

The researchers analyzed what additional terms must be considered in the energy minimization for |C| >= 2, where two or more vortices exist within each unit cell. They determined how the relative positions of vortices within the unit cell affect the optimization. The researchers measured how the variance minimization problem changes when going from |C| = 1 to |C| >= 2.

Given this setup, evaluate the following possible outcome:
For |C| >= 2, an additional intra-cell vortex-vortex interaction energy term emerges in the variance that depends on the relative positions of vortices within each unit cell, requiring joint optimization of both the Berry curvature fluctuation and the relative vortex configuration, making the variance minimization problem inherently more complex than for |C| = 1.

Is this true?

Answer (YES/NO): YES